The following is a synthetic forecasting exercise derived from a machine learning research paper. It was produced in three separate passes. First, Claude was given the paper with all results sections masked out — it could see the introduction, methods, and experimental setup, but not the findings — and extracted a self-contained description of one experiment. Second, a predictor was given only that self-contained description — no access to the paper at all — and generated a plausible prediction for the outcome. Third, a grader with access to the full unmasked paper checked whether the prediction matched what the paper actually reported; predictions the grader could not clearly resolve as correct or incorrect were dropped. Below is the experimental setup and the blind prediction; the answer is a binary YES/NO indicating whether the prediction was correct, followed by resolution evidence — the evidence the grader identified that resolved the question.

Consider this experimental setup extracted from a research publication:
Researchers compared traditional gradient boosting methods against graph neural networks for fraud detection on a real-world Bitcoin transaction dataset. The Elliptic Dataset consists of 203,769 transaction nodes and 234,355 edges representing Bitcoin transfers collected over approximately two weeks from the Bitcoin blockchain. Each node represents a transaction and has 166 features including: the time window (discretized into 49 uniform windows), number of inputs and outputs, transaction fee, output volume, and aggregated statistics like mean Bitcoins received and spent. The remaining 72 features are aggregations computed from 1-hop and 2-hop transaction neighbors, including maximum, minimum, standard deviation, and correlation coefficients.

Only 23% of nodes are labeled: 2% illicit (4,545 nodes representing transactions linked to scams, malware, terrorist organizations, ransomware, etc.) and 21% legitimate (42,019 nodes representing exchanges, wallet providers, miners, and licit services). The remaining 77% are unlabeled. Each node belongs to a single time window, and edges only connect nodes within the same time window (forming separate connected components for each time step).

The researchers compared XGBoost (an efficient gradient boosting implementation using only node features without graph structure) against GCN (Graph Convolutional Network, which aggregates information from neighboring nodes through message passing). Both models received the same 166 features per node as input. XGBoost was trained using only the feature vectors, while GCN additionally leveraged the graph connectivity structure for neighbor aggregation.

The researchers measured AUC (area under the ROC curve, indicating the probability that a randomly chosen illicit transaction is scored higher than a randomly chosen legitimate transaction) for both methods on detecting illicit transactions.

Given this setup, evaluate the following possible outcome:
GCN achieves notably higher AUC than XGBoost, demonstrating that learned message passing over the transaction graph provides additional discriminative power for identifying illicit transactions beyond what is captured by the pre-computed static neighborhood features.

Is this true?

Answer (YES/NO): NO